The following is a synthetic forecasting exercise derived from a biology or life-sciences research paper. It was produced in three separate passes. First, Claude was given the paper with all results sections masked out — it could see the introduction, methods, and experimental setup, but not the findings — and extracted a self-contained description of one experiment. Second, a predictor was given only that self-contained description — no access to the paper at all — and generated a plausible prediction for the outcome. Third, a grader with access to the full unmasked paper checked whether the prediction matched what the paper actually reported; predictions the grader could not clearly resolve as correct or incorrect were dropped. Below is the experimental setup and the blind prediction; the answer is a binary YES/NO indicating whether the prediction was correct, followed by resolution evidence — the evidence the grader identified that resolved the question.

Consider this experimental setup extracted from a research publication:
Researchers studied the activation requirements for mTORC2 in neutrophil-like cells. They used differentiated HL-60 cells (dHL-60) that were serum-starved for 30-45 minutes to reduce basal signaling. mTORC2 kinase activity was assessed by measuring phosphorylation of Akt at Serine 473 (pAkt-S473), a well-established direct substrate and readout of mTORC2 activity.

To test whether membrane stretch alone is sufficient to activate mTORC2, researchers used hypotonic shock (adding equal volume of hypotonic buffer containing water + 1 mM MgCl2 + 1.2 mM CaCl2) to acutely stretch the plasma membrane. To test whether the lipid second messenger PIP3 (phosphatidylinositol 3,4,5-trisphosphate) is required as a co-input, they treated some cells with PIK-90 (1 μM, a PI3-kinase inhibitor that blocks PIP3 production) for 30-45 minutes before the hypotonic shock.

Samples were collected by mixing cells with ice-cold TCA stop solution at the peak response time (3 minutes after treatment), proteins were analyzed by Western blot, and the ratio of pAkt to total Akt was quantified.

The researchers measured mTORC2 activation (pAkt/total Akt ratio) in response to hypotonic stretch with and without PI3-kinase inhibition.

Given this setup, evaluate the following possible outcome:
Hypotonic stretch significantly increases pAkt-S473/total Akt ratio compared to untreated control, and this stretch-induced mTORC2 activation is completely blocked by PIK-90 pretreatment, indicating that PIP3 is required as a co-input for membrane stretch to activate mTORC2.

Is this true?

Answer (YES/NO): NO